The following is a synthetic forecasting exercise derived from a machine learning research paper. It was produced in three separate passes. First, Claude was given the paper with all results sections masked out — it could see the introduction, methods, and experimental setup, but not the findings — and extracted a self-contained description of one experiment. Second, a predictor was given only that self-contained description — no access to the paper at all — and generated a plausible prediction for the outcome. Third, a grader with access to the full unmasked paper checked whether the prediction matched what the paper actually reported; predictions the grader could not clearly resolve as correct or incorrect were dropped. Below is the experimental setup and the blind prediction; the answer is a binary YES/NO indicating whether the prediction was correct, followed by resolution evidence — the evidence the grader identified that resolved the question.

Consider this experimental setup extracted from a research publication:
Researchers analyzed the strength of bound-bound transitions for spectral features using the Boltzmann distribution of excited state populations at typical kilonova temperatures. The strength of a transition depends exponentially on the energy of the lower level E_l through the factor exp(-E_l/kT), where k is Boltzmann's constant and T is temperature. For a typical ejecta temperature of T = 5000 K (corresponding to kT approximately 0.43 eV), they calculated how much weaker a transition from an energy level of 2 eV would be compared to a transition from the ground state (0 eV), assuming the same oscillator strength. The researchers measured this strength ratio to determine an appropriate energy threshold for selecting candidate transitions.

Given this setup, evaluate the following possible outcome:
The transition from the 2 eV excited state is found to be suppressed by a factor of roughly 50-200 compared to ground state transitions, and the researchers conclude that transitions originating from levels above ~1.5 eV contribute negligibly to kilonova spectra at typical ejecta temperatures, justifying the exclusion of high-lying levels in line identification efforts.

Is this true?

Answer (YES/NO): NO